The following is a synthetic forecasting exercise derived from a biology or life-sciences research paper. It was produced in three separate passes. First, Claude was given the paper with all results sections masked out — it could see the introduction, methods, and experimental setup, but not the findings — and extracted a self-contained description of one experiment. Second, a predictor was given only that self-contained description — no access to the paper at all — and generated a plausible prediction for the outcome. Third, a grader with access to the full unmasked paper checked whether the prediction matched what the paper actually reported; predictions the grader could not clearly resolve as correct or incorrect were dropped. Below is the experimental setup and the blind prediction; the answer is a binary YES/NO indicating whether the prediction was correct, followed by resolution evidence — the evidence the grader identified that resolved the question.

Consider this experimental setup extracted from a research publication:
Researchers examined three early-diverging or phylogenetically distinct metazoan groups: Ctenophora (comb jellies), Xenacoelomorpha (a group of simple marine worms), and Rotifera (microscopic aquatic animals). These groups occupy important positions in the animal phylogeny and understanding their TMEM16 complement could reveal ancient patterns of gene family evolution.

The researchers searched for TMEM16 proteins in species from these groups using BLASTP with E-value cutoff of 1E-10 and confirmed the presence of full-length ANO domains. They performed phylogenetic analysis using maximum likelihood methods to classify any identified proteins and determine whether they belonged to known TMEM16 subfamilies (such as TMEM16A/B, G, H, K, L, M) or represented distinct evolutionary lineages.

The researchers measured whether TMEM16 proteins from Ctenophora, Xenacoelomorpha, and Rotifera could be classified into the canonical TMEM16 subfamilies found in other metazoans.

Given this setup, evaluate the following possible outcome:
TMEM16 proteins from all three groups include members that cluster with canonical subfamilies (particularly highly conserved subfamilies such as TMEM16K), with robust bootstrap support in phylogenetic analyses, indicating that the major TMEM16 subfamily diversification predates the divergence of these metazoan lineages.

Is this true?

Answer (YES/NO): NO